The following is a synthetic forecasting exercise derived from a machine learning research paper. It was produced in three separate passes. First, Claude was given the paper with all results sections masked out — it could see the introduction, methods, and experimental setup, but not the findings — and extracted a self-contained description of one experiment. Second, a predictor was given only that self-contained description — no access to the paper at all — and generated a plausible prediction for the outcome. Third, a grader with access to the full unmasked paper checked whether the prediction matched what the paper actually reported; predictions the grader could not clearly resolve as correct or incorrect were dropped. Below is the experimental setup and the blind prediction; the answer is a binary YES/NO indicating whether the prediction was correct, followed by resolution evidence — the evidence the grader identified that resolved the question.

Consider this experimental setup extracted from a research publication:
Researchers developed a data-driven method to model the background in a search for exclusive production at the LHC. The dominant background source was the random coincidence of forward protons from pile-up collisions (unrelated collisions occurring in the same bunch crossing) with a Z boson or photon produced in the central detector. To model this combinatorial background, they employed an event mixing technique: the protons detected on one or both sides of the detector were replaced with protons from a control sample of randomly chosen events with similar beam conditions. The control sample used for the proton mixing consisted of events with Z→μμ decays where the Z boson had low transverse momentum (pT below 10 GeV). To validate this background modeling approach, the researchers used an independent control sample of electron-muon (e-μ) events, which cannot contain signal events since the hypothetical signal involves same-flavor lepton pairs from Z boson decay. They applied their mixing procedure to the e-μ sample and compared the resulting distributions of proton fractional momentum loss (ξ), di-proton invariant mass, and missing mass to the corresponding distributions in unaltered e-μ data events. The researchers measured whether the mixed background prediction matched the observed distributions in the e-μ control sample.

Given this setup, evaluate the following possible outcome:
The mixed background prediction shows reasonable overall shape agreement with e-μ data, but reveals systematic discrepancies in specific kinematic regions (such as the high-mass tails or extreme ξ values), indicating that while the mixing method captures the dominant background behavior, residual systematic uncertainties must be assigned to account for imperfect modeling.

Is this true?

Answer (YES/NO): NO